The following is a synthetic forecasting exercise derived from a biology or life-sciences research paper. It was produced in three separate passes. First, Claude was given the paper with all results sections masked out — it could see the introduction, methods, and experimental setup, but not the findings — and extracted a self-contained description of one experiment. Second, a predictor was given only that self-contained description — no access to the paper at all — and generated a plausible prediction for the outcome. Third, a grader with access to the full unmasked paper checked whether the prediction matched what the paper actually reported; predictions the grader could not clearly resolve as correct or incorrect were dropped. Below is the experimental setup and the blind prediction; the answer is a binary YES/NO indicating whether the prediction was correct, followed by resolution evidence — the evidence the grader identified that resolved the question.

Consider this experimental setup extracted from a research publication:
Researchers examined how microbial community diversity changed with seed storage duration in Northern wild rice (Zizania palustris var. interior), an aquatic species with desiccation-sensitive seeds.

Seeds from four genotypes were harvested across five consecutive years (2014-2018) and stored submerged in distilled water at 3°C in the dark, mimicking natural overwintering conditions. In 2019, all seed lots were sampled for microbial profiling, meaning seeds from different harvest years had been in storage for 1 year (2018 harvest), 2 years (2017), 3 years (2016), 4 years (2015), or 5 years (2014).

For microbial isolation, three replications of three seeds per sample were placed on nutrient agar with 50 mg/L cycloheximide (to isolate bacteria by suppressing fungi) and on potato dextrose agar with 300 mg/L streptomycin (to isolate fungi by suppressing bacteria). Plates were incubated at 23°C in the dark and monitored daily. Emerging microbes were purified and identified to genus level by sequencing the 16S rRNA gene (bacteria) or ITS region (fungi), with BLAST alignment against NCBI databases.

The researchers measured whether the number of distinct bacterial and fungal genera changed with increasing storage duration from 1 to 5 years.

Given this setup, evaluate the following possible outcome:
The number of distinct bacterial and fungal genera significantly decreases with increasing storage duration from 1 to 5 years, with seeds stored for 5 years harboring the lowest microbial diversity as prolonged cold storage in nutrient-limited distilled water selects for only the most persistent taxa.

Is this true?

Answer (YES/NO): YES